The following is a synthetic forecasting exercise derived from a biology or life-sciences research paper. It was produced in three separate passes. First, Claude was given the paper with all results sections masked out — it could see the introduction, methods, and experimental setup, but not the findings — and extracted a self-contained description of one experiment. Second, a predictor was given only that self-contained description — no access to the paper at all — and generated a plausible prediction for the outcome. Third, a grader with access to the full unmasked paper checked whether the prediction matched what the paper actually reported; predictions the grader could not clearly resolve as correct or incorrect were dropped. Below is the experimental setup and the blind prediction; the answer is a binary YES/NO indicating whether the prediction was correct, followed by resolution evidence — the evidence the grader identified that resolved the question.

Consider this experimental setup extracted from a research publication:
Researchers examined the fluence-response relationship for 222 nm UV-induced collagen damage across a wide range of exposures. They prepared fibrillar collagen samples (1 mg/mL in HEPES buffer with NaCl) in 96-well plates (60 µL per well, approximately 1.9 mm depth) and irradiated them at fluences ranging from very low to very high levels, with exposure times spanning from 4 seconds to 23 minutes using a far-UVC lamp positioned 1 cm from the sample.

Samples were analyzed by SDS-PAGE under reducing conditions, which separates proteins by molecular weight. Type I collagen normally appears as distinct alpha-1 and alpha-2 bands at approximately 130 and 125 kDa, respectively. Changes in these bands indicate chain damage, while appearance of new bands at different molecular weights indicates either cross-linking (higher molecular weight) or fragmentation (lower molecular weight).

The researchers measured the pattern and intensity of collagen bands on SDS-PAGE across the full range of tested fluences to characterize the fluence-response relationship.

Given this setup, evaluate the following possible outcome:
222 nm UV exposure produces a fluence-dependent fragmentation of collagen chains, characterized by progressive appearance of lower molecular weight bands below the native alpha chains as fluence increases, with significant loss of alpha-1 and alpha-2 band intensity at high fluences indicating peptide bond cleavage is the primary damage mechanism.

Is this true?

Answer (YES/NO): NO